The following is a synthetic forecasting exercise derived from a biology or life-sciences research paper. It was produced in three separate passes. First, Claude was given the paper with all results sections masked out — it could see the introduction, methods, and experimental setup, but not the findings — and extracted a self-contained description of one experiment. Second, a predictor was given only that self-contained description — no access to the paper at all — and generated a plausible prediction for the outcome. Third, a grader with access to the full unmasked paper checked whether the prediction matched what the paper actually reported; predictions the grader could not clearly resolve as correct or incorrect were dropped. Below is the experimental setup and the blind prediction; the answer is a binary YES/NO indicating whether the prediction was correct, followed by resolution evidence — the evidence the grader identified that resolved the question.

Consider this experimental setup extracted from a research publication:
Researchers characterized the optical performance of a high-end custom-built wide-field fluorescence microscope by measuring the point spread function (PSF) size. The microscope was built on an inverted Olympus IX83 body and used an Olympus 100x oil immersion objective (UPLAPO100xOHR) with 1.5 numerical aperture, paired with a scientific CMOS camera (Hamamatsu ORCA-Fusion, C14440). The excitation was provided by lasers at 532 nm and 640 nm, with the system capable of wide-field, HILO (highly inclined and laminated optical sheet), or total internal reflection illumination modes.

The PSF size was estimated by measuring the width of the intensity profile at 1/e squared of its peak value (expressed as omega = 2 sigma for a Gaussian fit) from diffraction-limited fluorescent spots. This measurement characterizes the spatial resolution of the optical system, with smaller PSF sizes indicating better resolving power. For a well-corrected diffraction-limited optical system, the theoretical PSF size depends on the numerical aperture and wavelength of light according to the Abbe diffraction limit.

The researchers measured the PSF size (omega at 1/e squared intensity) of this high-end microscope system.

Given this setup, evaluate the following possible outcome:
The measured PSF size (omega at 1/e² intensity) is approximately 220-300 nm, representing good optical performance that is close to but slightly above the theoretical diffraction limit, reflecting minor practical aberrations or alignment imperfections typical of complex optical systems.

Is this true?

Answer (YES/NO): YES